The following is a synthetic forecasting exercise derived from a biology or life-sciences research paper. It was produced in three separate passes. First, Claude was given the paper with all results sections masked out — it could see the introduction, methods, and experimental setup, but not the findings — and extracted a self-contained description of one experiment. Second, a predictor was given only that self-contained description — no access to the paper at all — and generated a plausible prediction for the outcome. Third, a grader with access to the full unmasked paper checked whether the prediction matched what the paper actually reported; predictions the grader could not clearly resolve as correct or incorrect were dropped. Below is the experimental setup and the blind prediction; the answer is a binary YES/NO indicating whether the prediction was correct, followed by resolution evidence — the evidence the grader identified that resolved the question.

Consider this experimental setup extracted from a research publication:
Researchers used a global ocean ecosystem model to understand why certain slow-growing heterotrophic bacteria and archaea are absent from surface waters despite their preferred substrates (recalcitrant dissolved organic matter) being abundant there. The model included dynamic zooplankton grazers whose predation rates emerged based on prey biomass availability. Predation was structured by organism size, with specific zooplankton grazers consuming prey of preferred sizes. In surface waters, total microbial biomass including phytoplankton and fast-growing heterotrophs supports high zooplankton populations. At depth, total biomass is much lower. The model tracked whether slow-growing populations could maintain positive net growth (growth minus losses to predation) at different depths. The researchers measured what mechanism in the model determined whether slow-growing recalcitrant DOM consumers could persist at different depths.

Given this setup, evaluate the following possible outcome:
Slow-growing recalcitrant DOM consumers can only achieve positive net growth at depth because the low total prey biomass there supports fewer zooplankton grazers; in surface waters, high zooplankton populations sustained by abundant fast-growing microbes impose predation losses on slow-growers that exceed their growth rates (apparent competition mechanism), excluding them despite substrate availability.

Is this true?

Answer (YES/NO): YES